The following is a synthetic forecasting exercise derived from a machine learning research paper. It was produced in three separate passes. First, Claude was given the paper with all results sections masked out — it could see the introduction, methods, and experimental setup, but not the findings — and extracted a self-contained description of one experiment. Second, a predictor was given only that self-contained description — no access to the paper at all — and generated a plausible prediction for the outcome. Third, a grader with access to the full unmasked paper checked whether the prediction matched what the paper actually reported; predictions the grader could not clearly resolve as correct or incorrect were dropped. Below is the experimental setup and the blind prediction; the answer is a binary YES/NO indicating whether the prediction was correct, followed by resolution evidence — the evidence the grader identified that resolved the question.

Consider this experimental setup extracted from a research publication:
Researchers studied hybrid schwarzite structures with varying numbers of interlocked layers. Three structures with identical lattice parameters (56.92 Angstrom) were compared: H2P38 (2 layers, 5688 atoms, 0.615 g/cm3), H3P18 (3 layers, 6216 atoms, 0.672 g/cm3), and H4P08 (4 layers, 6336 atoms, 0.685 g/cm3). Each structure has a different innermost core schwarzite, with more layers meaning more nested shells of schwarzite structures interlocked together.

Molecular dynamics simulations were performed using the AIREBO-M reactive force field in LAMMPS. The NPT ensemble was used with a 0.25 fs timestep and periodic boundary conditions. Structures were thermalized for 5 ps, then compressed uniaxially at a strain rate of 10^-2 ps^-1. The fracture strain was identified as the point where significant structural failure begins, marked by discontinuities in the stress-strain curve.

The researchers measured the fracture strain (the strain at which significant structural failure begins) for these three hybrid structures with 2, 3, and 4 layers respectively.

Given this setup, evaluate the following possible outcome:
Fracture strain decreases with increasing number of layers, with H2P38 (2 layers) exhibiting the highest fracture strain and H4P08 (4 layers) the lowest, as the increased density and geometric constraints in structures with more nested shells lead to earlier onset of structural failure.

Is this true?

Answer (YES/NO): NO